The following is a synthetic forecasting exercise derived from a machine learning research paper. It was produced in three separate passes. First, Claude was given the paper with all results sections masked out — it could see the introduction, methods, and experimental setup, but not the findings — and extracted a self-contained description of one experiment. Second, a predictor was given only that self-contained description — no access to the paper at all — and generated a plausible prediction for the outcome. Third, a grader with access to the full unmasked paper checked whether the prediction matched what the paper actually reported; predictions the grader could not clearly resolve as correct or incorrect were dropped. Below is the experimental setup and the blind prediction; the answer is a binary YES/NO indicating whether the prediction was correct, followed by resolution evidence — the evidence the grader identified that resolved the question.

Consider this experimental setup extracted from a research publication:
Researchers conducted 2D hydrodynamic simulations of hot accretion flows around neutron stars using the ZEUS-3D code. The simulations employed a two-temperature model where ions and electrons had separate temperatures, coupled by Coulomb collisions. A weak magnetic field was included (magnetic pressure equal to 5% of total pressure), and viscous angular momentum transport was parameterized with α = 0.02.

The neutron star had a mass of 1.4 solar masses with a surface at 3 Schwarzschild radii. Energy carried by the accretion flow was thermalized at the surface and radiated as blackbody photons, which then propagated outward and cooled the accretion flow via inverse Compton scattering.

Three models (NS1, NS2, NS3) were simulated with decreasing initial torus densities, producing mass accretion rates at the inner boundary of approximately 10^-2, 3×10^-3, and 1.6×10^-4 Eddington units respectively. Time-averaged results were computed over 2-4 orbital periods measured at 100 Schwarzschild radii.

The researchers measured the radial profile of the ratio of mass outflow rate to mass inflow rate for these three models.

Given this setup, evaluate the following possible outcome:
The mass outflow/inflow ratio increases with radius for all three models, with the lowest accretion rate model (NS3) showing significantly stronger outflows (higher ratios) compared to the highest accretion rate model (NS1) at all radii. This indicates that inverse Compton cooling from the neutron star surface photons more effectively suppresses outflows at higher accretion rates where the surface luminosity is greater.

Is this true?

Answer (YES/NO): YES